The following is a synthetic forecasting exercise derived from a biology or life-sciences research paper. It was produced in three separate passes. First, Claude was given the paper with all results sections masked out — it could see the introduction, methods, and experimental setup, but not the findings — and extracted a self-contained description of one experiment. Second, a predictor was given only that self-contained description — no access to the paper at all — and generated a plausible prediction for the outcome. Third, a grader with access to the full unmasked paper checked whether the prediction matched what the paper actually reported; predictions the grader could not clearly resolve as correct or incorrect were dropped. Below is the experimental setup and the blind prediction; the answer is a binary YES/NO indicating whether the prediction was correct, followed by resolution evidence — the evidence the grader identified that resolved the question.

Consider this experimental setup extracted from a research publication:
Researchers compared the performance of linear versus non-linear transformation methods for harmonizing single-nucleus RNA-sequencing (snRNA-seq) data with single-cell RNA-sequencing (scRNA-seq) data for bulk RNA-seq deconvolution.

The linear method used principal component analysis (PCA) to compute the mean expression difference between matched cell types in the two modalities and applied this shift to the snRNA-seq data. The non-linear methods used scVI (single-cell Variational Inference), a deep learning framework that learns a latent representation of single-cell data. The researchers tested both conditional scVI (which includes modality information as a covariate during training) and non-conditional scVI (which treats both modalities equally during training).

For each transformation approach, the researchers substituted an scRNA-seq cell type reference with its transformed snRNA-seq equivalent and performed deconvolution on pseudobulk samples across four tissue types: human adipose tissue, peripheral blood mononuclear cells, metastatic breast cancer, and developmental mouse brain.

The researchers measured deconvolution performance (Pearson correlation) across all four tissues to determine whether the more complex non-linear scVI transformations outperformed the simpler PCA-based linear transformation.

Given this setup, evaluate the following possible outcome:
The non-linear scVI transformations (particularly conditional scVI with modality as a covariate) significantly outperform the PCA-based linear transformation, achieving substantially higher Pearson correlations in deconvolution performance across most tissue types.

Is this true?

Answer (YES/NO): NO